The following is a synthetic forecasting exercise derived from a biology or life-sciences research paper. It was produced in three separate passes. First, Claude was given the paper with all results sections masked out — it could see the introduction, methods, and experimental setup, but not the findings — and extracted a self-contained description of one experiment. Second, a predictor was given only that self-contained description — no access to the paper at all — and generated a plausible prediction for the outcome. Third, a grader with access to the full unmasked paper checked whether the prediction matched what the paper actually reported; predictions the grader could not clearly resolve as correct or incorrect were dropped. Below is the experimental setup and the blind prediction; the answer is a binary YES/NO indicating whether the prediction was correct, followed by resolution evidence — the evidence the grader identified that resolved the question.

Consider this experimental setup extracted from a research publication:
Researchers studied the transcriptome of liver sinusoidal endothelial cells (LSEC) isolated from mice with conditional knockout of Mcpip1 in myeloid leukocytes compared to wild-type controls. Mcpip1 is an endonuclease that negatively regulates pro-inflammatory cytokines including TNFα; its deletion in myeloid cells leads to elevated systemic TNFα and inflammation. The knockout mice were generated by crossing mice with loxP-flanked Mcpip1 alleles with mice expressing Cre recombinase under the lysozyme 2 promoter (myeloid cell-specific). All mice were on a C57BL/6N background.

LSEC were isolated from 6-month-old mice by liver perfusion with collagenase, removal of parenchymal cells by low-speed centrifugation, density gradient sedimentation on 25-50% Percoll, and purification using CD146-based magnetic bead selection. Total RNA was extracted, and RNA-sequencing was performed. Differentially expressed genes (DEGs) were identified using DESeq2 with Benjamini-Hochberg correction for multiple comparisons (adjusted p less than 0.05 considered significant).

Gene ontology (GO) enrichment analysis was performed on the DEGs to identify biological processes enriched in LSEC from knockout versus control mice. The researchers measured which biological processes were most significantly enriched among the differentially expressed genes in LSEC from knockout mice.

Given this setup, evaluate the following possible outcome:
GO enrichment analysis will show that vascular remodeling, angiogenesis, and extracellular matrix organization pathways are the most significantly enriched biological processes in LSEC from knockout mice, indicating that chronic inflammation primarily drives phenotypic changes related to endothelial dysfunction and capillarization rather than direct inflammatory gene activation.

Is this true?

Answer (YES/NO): NO